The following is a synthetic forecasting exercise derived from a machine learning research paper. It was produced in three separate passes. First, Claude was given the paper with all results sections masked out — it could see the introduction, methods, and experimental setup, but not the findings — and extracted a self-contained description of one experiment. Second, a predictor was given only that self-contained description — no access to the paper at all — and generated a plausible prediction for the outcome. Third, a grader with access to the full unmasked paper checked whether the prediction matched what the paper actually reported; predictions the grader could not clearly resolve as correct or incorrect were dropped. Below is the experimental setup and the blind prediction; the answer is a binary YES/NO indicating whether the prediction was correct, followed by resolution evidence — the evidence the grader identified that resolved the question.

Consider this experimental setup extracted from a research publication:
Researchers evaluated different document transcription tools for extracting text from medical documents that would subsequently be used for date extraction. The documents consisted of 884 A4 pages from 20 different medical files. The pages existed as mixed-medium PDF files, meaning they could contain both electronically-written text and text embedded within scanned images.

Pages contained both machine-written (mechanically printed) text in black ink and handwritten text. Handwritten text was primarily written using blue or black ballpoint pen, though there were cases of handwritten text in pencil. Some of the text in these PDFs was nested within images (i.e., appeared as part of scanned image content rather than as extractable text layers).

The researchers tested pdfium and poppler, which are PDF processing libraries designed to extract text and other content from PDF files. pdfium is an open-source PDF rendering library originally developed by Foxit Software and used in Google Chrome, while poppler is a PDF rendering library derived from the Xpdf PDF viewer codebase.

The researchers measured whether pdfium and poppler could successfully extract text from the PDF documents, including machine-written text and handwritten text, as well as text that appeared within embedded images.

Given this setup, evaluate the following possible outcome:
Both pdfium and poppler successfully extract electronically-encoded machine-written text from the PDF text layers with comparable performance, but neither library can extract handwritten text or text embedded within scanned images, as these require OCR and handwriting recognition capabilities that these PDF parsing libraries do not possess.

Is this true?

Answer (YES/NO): NO